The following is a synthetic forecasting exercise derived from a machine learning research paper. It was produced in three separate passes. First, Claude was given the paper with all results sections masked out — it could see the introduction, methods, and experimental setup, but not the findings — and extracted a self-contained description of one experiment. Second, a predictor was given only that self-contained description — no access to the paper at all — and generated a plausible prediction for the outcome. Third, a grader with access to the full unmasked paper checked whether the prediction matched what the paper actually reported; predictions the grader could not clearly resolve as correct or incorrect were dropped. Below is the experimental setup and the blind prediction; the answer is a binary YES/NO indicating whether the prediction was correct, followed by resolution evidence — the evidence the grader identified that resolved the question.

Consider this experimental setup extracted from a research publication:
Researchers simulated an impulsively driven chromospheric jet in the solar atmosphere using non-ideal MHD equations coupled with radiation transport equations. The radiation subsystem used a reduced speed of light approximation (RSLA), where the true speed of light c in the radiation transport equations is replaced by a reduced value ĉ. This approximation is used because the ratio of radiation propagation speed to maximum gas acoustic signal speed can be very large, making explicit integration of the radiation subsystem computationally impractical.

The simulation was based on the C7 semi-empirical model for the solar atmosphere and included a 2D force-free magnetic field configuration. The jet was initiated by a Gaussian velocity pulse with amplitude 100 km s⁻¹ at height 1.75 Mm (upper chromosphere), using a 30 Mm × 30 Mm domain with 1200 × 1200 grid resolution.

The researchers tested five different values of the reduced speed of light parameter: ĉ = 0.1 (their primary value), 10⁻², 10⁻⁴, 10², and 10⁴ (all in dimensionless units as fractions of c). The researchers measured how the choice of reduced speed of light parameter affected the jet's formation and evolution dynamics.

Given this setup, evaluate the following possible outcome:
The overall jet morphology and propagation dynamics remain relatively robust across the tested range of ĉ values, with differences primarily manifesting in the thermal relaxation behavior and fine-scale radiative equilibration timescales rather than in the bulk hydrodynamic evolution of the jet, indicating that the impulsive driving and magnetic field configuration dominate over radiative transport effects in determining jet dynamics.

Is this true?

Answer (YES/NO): NO